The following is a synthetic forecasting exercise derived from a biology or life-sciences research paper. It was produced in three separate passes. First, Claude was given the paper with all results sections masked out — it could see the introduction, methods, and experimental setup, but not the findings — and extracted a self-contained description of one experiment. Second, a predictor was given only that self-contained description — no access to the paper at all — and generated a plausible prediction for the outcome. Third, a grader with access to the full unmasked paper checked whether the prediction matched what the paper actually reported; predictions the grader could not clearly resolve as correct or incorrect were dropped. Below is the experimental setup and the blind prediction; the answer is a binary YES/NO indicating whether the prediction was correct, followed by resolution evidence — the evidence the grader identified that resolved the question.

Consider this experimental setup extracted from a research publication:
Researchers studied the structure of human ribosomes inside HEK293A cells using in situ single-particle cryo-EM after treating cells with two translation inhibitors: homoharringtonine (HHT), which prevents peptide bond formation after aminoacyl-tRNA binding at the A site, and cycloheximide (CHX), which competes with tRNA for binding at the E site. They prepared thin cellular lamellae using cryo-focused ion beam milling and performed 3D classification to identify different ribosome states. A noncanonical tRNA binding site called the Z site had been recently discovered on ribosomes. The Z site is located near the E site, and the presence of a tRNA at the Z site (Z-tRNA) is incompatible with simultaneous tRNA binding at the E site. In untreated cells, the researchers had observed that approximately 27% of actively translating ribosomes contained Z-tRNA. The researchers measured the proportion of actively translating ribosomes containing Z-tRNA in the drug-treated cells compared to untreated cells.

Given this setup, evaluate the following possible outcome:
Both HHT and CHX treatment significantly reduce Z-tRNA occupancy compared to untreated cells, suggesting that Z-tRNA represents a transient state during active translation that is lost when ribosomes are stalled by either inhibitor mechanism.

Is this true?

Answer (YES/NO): NO